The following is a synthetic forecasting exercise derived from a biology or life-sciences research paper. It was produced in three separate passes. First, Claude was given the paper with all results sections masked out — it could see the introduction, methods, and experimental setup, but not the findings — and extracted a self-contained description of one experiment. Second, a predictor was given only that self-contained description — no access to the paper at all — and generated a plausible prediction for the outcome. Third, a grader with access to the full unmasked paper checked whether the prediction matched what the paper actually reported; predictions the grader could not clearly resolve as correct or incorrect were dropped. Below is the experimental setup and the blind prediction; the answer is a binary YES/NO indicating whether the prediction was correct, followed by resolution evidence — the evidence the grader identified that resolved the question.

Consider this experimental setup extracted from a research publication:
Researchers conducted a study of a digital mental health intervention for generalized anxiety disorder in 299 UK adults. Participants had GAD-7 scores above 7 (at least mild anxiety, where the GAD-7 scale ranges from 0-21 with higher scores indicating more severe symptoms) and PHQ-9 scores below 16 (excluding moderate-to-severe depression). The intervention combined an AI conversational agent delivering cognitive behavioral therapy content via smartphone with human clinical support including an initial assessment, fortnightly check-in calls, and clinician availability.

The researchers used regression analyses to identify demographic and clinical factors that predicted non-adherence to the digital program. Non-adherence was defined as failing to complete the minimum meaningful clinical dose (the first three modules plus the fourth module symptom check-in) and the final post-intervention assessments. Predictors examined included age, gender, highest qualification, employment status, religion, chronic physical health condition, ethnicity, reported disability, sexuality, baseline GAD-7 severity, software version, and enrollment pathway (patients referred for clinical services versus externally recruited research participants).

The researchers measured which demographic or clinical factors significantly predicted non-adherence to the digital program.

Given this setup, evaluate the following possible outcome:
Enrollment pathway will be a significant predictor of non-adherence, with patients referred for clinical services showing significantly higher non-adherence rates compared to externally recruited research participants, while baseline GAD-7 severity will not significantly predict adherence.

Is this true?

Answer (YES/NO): NO